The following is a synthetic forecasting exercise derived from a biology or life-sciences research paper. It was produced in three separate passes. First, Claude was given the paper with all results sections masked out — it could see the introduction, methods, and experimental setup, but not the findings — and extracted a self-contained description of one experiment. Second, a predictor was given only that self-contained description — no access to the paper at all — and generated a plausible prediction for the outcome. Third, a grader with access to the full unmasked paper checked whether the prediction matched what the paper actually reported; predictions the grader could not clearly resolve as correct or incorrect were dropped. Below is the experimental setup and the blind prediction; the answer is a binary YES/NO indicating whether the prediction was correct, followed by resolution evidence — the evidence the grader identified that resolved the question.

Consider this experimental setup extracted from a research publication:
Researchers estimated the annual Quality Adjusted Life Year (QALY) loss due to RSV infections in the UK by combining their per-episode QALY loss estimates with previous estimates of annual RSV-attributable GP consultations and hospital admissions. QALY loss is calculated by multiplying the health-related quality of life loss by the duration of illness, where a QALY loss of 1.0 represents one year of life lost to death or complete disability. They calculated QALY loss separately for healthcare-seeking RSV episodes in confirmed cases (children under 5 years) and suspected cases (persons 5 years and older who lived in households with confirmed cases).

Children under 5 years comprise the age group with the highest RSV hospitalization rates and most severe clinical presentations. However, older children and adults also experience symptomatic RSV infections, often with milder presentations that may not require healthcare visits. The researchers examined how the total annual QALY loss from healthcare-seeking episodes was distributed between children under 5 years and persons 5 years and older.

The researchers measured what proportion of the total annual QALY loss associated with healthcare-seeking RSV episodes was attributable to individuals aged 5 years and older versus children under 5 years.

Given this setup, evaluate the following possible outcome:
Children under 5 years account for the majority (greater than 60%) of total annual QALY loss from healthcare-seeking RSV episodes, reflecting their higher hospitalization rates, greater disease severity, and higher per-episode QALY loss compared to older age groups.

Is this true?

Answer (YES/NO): NO